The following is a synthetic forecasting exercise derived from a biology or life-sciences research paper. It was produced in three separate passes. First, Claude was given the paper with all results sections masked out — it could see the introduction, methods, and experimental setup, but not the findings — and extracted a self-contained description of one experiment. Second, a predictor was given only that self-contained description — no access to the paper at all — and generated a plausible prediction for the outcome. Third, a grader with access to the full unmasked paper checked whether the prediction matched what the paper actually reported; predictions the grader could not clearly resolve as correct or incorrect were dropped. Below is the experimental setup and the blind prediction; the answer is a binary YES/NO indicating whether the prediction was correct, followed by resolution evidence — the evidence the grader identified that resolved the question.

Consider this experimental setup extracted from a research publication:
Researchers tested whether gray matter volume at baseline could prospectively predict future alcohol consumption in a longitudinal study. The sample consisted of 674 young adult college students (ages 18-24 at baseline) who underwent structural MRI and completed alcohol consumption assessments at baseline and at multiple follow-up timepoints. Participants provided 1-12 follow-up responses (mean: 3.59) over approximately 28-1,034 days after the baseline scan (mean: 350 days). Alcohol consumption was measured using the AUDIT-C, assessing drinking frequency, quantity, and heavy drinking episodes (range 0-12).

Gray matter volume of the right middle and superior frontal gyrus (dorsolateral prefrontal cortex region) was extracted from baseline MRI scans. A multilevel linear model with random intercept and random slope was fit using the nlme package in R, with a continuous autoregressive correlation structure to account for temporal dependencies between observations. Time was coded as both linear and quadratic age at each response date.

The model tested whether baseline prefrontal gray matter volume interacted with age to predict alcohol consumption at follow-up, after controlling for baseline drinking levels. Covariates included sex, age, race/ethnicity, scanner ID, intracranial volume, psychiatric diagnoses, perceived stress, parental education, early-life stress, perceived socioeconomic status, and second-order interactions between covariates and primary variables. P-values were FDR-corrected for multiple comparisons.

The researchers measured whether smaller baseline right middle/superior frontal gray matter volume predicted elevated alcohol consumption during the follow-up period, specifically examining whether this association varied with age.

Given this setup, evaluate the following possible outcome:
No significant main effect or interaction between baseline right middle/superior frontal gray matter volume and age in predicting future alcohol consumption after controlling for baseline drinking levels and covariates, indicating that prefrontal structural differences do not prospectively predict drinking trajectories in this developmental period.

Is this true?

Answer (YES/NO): NO